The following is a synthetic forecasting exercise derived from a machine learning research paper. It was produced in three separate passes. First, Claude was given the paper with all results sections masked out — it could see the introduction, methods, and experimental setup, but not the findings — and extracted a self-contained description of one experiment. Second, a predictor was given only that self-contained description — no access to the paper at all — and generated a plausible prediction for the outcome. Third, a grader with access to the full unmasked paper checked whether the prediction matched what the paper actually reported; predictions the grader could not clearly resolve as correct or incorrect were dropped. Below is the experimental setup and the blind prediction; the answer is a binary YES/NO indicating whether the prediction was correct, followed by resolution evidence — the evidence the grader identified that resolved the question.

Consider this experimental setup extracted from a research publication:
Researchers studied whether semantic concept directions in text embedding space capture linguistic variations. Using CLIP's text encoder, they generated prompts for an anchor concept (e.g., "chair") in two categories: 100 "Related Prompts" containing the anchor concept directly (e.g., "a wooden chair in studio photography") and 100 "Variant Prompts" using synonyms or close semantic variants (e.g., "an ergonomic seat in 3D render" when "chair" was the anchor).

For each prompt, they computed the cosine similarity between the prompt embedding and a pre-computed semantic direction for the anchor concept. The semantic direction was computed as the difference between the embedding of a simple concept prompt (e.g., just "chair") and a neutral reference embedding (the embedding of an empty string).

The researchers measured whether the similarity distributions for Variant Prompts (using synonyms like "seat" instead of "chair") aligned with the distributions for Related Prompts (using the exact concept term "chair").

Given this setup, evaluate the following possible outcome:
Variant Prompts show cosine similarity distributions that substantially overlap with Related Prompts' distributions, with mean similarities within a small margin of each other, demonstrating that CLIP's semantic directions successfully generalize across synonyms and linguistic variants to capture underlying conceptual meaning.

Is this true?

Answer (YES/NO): YES